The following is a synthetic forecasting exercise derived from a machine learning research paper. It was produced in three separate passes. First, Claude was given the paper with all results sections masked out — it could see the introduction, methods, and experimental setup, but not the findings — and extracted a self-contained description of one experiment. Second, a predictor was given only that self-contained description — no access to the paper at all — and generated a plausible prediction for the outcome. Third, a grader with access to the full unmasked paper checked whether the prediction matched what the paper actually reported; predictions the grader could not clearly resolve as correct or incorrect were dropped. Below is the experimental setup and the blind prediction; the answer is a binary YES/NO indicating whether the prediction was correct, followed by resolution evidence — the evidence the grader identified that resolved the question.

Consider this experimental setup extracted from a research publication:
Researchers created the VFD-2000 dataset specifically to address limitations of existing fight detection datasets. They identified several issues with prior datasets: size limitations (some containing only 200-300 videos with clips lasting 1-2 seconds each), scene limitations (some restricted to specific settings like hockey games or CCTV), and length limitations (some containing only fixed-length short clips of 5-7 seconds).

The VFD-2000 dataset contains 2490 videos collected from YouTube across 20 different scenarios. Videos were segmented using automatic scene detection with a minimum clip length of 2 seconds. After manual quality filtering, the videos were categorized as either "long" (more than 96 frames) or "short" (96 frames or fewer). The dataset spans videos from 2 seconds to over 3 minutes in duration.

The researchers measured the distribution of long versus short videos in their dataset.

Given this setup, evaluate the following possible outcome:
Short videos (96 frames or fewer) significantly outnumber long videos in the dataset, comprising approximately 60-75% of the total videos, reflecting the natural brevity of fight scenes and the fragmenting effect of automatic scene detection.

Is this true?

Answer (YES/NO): NO